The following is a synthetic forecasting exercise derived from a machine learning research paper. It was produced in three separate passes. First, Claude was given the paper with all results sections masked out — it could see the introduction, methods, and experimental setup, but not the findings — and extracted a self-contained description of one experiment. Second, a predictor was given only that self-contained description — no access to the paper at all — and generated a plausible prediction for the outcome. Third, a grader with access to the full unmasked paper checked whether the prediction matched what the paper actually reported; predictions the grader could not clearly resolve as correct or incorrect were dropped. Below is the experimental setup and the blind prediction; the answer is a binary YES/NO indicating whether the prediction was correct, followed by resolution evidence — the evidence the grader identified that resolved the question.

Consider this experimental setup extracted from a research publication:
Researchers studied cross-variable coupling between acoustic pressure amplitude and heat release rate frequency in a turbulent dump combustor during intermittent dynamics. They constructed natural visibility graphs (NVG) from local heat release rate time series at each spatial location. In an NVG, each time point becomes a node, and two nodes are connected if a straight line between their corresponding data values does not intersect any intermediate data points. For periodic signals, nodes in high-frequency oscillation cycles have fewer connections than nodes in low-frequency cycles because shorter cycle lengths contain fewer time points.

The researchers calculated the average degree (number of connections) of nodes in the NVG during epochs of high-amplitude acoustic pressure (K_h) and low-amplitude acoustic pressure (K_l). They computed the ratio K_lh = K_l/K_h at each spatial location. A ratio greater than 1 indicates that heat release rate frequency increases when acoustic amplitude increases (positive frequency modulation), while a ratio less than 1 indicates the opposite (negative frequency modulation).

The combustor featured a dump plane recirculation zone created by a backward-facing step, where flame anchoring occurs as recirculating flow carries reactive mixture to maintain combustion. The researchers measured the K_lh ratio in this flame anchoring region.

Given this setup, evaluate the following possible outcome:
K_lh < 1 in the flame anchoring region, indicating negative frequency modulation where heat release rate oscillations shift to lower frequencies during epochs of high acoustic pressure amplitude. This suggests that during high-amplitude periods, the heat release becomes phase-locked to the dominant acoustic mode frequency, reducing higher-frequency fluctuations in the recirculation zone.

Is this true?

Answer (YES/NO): NO